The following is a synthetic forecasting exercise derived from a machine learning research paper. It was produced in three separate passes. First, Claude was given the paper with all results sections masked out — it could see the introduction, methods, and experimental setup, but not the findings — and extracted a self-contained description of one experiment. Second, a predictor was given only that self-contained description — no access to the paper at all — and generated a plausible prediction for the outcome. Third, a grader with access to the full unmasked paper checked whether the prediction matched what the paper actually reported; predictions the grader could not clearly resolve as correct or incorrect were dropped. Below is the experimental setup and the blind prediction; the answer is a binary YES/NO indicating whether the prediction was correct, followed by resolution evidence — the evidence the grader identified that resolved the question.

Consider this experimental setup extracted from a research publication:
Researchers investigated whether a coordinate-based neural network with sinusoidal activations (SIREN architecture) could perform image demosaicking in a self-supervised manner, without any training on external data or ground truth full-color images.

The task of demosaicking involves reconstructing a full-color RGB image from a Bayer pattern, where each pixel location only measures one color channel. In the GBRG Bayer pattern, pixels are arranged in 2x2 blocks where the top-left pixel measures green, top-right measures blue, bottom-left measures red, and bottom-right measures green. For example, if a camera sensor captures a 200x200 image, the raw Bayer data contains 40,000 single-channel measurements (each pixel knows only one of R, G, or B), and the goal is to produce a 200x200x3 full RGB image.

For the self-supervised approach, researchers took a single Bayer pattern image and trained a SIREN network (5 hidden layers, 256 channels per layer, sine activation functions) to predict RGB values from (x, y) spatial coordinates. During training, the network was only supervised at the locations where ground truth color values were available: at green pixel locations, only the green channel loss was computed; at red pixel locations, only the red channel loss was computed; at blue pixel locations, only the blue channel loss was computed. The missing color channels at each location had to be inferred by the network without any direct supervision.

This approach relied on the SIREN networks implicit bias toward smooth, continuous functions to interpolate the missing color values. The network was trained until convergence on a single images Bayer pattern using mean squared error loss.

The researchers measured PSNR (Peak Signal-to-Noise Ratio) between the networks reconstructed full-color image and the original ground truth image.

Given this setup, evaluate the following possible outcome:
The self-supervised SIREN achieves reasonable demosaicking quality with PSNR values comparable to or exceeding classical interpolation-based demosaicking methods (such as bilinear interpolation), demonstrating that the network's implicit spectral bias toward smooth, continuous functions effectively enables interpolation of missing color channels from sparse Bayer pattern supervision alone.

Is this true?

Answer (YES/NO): NO